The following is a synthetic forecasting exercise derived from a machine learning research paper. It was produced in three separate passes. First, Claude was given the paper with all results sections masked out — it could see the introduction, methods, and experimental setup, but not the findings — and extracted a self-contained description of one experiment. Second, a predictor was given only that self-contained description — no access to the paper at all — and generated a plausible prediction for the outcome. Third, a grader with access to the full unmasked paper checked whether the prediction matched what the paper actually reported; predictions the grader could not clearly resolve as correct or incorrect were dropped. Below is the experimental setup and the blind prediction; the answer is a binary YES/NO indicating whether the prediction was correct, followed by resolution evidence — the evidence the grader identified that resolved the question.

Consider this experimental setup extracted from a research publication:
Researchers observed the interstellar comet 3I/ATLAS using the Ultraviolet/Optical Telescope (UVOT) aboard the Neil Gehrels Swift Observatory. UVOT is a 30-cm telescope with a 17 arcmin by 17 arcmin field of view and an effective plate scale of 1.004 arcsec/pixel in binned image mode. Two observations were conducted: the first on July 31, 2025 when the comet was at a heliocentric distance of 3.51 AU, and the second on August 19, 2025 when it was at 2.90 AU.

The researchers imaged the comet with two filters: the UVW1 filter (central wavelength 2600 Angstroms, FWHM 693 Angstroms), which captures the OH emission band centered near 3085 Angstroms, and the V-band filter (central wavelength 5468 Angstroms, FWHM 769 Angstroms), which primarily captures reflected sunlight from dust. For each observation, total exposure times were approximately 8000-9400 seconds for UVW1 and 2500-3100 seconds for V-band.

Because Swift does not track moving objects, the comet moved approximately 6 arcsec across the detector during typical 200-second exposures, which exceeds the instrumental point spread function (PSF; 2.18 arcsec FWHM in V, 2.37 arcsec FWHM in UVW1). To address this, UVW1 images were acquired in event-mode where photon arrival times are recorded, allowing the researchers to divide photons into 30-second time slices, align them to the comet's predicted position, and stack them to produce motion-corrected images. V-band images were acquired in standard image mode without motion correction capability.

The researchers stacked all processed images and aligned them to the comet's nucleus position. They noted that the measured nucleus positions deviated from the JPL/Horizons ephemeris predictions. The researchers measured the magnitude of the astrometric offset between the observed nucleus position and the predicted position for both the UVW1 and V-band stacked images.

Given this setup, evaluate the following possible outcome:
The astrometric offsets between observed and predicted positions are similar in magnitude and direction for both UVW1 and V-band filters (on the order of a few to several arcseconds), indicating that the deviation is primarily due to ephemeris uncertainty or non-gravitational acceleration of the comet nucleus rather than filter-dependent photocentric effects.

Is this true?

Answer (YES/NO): NO